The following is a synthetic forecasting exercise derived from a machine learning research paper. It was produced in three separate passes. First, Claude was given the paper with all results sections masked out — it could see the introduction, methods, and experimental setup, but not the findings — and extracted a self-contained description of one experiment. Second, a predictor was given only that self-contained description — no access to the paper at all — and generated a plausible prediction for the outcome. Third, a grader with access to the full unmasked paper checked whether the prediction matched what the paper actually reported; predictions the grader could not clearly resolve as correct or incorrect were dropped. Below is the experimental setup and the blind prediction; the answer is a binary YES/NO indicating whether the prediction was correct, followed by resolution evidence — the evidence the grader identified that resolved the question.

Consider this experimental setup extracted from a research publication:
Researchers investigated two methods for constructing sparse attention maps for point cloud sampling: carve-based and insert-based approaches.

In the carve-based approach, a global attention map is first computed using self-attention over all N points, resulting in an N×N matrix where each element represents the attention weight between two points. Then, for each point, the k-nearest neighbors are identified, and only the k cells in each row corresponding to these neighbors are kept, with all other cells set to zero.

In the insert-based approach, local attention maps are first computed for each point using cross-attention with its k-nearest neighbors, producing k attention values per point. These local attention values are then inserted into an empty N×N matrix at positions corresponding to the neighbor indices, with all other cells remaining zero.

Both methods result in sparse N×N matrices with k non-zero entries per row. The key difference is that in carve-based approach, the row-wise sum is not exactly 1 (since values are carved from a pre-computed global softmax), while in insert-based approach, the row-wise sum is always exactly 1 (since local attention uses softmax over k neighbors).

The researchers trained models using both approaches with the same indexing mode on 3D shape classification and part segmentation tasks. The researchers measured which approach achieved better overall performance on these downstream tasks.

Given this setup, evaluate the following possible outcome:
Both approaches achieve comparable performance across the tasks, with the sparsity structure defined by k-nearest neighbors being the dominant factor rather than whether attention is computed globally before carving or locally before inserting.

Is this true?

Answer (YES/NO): NO